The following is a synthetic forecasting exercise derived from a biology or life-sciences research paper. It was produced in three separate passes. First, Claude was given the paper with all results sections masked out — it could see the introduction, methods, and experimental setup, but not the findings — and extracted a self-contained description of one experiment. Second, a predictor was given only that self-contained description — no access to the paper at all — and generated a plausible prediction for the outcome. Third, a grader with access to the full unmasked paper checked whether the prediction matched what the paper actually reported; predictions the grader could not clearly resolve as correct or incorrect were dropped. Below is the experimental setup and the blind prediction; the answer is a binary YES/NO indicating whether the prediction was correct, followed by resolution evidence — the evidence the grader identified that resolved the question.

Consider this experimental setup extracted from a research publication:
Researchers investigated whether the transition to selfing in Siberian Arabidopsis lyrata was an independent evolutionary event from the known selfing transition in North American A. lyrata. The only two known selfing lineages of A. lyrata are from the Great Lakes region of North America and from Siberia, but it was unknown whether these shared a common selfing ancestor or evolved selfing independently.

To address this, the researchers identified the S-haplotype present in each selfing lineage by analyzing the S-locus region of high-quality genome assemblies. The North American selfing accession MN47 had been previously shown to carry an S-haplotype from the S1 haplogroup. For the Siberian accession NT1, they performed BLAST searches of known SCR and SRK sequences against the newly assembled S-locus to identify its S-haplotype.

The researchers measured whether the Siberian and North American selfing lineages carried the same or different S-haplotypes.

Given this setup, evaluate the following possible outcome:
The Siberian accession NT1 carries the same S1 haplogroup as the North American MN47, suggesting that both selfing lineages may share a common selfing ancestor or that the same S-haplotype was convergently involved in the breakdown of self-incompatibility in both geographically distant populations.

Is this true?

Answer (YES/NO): NO